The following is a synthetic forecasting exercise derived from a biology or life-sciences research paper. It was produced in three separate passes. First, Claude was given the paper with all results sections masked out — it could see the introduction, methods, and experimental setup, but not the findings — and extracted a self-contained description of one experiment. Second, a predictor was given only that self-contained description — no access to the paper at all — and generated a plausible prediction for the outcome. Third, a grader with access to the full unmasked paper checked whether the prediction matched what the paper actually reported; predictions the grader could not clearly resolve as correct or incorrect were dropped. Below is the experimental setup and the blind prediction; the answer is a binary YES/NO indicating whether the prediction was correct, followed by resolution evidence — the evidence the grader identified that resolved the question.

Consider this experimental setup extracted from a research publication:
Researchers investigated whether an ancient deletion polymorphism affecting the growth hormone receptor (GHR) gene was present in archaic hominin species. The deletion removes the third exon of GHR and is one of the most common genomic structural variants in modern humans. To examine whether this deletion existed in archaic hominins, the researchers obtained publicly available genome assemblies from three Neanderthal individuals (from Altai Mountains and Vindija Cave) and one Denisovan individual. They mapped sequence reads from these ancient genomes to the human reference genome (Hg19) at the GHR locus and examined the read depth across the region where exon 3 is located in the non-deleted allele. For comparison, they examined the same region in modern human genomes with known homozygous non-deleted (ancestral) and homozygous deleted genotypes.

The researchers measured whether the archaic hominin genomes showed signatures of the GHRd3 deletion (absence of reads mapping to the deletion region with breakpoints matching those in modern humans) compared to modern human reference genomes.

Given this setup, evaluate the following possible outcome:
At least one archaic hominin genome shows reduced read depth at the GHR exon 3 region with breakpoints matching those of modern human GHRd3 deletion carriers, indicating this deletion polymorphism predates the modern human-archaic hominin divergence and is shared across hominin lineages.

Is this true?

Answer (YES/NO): YES